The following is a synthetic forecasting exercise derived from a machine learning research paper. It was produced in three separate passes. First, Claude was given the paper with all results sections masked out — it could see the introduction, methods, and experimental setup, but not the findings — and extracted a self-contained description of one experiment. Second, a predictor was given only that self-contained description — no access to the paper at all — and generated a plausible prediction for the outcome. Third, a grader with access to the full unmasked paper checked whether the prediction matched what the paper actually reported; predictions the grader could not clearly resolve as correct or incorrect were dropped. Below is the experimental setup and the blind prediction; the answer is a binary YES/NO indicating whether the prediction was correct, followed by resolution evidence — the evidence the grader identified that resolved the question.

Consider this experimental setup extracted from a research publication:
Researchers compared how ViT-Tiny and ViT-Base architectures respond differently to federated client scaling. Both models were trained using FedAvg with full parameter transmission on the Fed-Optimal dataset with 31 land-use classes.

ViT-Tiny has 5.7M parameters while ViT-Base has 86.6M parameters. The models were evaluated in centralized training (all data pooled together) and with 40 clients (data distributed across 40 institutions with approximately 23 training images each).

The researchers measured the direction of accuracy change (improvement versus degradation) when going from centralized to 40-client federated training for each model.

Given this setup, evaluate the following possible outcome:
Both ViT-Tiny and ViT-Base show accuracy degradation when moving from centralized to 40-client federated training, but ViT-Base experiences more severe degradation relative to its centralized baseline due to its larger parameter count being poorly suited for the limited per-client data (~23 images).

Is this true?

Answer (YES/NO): NO